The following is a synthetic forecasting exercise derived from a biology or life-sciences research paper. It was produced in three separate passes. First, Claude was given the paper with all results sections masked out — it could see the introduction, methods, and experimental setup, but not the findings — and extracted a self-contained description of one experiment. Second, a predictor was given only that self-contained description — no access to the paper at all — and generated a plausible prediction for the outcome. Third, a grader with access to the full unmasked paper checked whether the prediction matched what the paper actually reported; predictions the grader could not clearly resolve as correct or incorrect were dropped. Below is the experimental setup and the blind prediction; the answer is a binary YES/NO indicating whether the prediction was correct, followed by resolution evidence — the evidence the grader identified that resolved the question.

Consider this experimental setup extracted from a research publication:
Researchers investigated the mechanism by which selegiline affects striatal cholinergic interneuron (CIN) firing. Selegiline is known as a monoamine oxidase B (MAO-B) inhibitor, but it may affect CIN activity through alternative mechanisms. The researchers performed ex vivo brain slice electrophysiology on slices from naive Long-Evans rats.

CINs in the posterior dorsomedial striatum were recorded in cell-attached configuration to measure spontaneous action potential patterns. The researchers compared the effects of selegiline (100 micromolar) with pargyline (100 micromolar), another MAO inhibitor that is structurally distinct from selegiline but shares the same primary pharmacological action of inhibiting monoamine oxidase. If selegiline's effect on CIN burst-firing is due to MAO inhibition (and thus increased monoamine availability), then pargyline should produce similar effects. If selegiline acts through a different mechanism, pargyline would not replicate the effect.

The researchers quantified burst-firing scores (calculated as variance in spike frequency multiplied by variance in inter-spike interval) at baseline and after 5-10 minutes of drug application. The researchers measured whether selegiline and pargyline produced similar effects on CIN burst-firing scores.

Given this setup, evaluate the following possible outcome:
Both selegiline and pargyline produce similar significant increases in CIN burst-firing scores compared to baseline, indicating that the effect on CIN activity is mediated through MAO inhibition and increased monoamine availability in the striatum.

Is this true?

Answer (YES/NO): NO